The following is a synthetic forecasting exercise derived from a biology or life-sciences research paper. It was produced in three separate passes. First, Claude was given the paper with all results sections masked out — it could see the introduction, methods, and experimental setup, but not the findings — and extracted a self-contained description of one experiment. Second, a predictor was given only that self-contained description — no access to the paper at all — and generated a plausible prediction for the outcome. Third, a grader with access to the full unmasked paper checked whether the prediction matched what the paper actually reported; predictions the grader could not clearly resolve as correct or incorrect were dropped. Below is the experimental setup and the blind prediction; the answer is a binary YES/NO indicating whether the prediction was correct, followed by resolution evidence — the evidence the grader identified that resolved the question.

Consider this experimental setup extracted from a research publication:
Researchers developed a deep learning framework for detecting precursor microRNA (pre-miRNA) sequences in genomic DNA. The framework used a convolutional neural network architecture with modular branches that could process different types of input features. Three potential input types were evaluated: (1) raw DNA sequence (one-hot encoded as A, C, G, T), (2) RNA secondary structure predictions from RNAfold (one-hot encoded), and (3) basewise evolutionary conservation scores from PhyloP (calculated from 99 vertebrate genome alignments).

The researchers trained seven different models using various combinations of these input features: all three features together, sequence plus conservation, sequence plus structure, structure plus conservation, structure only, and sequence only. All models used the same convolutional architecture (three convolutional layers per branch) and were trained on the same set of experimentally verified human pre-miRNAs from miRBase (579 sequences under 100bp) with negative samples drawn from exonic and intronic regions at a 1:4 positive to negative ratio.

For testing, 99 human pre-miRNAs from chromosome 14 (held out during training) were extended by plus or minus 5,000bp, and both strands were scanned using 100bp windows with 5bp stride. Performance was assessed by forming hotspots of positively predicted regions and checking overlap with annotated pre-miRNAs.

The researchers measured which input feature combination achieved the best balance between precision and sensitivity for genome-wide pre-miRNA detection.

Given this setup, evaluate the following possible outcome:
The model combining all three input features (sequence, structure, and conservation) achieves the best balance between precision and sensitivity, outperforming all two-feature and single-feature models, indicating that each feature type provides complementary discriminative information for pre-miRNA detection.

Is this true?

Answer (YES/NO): YES